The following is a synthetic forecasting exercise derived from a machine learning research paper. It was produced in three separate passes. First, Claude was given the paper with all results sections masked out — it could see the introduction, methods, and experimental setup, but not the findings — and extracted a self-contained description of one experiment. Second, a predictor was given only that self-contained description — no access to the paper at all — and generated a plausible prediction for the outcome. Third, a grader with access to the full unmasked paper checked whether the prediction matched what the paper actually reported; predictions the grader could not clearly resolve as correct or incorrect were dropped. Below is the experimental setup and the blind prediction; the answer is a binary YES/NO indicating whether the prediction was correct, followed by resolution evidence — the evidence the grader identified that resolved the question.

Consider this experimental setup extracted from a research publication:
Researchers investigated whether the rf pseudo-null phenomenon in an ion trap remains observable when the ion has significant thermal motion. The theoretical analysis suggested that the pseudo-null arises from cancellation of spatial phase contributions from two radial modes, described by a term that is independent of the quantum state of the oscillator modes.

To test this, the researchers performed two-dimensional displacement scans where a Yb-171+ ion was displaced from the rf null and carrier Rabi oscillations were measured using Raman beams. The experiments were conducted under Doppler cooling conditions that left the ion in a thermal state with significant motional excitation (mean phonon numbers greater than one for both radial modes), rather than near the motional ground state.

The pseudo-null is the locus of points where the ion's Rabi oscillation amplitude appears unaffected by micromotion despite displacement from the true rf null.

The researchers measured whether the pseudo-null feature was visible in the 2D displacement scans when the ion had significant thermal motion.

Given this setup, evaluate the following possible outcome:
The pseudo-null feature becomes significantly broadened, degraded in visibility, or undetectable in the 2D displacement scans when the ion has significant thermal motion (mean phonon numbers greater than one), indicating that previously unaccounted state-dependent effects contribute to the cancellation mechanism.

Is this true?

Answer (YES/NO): NO